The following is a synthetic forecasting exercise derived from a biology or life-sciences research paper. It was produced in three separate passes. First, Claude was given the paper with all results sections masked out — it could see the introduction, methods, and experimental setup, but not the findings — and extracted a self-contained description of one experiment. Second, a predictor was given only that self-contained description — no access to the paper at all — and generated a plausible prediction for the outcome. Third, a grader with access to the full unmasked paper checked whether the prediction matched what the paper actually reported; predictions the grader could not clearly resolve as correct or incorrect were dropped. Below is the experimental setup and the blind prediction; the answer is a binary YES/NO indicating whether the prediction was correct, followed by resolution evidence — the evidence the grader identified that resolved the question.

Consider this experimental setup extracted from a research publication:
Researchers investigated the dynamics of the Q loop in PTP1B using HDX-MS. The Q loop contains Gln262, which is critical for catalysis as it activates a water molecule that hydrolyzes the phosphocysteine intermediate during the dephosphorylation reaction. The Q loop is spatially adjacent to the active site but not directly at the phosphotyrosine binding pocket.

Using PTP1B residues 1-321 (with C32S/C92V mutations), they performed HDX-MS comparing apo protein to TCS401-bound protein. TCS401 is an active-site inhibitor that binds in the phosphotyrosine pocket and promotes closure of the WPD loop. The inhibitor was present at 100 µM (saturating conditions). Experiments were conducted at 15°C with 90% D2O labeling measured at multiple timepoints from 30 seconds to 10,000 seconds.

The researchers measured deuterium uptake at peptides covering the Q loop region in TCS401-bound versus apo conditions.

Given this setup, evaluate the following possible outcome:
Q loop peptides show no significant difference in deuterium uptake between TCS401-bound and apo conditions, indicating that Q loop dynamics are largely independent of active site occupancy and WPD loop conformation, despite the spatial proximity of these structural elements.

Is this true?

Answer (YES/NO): NO